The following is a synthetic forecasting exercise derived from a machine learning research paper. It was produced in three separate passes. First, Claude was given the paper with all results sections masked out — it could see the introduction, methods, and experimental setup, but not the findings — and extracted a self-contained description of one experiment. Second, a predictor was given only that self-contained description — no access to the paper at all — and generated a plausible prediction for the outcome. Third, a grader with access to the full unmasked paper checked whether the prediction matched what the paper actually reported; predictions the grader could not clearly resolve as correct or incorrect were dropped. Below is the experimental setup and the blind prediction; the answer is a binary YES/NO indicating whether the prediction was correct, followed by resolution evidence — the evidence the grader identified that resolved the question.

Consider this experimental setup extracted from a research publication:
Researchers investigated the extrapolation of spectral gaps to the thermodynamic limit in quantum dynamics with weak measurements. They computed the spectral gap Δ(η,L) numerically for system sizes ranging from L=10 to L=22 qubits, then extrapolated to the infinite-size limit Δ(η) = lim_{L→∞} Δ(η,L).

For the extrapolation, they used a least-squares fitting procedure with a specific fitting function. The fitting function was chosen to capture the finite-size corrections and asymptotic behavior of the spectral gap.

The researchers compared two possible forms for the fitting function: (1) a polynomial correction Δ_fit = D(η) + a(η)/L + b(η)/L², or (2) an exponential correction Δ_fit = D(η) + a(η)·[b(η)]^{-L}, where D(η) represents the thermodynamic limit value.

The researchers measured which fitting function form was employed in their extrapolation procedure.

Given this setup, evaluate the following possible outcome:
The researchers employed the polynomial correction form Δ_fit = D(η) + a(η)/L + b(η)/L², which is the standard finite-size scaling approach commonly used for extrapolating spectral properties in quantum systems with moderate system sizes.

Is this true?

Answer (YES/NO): NO